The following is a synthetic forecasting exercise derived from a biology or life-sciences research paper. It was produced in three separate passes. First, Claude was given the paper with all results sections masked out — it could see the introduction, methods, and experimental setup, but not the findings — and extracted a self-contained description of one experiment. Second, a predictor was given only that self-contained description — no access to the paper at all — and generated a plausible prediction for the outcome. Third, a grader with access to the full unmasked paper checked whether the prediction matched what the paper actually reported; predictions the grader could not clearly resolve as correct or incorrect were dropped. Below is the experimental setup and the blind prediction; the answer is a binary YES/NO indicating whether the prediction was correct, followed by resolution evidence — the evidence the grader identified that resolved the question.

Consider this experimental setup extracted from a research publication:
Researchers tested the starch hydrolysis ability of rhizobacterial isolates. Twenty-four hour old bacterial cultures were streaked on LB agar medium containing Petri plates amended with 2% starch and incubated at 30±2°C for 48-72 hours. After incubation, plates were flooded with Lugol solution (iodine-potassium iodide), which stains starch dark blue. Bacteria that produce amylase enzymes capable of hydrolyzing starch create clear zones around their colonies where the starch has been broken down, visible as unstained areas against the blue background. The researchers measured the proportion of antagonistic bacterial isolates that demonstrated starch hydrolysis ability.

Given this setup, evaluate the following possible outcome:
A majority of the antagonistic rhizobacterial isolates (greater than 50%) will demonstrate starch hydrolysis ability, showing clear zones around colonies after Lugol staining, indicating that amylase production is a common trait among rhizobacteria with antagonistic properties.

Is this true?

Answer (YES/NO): YES